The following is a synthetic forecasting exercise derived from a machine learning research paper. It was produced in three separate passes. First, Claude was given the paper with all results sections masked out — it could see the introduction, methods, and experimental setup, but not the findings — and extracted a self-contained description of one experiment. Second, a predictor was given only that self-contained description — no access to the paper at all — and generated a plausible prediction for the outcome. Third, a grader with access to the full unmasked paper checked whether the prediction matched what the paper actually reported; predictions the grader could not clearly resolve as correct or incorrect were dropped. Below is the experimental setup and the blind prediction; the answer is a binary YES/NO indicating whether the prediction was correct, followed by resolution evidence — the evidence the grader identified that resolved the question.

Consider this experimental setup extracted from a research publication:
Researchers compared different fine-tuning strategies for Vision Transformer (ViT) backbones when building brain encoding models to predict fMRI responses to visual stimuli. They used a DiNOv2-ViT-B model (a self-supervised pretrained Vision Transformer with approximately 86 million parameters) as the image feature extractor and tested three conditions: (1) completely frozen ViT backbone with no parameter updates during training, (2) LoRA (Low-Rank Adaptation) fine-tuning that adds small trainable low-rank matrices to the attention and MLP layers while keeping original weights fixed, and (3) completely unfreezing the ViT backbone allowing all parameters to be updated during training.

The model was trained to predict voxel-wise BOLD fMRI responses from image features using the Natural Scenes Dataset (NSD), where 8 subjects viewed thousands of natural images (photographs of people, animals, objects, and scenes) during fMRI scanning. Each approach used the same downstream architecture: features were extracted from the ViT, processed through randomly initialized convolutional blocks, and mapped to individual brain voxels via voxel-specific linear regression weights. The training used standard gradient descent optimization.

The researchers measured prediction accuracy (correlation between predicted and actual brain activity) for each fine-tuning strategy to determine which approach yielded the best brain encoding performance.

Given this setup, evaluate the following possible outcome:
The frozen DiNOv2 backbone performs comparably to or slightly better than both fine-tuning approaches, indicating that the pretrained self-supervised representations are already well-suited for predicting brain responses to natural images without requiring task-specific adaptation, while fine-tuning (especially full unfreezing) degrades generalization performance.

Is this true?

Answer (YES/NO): NO